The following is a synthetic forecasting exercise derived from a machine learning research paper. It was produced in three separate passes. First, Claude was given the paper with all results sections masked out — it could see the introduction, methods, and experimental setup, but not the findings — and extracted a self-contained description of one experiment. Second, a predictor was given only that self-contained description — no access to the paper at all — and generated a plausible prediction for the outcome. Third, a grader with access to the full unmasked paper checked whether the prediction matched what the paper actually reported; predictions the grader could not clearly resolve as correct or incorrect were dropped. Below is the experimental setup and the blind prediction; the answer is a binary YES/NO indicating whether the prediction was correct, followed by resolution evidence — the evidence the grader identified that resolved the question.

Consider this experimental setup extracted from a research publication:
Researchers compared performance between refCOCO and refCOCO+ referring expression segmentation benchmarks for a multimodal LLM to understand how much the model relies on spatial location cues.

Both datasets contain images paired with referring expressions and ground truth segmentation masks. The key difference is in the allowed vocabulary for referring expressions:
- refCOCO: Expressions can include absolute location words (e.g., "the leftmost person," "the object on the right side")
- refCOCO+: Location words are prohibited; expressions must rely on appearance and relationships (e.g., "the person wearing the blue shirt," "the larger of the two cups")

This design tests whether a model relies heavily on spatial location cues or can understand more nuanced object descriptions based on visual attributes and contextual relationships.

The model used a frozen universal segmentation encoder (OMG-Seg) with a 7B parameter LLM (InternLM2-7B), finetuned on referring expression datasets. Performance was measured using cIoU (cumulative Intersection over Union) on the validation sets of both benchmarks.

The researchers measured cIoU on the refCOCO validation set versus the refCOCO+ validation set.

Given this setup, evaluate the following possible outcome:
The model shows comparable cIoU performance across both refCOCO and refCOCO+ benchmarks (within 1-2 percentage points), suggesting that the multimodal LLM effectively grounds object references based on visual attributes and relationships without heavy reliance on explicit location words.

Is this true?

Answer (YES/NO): NO